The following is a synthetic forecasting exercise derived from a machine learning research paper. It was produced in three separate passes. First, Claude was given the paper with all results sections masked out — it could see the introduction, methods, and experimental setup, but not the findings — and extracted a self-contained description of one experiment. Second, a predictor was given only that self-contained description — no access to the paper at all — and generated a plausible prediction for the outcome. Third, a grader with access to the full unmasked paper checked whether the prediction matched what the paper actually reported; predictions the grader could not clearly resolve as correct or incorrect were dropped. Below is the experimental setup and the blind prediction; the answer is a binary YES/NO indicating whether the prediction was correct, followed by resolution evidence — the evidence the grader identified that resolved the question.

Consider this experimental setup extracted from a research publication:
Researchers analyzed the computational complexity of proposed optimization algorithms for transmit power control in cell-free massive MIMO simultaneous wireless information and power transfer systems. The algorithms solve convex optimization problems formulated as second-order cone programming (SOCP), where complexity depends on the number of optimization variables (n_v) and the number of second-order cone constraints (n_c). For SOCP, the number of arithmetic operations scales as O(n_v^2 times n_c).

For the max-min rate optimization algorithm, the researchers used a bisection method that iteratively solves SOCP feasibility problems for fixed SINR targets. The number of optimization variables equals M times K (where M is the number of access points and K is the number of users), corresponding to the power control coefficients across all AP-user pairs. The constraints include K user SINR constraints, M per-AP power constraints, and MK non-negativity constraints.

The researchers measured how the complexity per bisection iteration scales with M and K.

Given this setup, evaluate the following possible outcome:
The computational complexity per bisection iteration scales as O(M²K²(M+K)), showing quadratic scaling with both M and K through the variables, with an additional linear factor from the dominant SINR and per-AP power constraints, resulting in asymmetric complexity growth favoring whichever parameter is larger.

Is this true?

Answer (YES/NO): NO